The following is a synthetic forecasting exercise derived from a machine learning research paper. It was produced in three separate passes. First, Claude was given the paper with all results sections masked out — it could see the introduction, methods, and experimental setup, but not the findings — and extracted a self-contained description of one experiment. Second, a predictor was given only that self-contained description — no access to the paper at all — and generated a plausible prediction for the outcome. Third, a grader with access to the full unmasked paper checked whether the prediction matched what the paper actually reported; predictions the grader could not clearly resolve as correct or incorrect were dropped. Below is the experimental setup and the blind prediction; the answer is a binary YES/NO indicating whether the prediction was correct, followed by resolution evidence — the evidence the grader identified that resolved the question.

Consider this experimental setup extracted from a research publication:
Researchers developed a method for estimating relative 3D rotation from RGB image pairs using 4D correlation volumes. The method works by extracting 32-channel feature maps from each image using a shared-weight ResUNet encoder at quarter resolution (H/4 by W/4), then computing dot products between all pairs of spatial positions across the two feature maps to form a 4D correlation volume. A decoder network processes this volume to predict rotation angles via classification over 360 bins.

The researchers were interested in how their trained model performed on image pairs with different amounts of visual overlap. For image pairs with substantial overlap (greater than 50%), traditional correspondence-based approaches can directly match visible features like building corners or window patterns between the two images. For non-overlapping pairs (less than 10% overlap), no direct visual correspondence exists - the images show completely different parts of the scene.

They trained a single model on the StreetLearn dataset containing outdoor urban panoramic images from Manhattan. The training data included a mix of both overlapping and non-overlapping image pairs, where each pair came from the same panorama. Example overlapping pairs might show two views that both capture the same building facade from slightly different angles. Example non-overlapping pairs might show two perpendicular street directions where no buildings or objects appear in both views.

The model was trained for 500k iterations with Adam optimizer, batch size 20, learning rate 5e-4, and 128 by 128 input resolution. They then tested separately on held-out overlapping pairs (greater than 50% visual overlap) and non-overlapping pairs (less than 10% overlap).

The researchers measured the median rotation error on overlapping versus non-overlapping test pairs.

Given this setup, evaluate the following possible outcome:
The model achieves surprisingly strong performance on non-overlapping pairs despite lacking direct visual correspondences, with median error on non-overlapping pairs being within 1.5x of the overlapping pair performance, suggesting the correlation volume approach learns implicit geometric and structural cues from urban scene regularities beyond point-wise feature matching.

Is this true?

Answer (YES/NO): NO